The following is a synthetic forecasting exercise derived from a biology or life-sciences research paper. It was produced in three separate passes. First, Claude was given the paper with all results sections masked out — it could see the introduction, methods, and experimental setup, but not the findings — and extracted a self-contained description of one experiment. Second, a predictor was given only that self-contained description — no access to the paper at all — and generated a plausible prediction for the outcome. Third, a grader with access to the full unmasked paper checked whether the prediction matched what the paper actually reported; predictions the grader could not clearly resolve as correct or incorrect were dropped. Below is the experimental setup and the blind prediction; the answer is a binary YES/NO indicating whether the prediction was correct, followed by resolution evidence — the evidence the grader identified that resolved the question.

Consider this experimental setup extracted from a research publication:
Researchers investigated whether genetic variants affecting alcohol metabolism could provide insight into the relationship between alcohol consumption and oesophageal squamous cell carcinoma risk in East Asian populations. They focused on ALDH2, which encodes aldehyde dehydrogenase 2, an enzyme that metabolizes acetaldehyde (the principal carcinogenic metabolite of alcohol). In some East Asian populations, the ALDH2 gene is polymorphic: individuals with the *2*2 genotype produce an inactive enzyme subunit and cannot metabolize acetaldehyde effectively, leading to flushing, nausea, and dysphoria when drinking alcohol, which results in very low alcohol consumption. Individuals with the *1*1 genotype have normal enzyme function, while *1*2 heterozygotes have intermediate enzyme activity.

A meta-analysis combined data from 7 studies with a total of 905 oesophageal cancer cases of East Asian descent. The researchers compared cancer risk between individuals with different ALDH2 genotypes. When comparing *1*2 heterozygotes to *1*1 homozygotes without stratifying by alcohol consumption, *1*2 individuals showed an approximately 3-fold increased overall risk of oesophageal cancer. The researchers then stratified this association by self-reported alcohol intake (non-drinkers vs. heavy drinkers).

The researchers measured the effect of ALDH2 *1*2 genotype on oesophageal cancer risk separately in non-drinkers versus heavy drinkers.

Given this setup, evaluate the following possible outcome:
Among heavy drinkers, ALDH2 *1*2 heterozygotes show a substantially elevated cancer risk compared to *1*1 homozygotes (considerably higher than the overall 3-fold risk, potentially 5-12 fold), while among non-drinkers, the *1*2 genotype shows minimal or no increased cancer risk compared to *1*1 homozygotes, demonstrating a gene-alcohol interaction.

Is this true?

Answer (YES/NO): YES